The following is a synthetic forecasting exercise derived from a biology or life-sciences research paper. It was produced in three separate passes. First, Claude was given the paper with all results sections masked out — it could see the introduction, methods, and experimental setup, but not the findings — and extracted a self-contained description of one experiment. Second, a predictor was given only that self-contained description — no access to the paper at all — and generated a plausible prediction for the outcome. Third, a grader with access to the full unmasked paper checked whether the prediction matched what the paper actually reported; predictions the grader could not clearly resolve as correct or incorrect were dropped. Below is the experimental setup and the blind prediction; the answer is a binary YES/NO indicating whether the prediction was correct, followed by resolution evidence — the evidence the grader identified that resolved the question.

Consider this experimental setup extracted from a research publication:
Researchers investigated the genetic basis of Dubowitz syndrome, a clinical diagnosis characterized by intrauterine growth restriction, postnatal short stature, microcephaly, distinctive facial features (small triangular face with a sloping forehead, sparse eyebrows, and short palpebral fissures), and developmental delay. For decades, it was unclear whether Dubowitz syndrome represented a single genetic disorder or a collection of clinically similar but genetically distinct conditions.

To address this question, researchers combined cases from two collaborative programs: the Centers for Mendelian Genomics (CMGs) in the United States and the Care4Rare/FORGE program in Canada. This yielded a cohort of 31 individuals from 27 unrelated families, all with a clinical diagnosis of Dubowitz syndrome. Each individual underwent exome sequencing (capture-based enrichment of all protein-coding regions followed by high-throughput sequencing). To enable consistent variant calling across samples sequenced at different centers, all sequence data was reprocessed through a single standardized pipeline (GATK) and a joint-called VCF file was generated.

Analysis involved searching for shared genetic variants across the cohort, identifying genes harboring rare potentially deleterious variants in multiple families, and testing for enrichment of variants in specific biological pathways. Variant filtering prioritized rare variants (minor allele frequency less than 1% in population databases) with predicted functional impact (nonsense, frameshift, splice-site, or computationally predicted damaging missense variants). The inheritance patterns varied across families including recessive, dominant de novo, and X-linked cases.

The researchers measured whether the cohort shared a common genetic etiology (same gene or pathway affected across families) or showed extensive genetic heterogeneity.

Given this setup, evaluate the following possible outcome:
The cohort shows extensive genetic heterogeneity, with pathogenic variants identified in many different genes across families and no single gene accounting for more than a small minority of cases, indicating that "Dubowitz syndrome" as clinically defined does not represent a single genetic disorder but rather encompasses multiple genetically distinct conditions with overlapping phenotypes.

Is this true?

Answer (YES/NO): YES